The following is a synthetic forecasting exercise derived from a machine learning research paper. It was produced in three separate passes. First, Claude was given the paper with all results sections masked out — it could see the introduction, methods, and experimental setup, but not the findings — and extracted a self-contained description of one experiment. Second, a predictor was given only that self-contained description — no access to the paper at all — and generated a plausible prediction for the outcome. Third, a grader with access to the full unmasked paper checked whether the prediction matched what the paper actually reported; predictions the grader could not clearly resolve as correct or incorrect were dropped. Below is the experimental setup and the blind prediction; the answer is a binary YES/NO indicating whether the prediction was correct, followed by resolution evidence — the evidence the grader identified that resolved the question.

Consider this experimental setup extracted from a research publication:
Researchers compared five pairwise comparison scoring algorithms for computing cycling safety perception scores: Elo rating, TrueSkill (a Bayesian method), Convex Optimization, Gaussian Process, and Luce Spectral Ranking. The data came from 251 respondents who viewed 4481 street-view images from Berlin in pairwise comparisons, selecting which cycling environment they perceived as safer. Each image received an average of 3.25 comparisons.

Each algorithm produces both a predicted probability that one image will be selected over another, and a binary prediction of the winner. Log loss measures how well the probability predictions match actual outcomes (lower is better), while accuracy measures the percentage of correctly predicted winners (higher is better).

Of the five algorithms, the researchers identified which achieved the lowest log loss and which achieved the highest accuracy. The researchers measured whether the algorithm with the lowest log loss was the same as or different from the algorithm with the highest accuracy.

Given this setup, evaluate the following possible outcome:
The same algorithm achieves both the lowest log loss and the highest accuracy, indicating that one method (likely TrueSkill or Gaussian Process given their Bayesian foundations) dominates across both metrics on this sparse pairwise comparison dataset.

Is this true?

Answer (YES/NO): NO